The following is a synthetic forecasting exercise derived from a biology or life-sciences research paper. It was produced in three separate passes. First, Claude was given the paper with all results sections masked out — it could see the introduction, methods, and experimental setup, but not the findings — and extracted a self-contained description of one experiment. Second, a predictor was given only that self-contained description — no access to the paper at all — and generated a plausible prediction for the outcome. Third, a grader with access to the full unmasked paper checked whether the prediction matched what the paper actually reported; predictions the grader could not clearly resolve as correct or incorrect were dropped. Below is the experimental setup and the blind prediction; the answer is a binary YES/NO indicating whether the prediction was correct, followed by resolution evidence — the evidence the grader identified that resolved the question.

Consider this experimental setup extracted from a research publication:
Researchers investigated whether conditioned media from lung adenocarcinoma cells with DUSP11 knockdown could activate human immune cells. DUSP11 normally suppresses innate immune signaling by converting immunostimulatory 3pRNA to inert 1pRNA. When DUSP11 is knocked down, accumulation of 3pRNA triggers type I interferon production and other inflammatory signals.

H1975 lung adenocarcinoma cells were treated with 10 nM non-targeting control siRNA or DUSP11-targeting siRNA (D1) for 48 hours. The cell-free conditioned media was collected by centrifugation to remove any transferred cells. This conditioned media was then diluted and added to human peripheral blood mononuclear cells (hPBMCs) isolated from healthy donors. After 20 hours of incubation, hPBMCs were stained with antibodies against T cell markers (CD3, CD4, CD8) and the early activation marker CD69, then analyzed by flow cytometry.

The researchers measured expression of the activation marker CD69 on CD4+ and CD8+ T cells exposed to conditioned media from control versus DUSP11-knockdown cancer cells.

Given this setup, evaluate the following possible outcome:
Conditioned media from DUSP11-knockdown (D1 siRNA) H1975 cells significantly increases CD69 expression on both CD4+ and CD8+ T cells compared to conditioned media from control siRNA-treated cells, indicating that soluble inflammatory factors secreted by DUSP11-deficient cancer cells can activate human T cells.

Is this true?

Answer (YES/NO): YES